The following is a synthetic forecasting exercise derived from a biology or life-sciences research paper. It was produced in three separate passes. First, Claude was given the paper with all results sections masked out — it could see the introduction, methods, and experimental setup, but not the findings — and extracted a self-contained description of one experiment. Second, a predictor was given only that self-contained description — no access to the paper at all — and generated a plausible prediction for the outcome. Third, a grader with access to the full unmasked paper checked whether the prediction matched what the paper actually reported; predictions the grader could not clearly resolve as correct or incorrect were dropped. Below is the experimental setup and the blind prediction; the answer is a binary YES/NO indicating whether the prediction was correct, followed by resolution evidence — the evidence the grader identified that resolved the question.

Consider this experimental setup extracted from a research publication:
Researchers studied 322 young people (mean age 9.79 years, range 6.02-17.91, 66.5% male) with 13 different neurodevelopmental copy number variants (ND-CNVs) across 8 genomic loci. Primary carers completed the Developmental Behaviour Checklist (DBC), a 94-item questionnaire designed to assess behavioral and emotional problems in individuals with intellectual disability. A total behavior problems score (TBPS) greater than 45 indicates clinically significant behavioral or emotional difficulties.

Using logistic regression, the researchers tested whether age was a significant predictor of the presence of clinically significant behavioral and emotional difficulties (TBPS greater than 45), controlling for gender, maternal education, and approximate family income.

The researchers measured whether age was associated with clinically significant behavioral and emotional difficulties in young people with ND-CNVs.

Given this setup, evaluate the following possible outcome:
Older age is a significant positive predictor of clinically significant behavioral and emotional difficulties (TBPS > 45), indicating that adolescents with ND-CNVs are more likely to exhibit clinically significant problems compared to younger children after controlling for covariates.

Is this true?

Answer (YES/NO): NO